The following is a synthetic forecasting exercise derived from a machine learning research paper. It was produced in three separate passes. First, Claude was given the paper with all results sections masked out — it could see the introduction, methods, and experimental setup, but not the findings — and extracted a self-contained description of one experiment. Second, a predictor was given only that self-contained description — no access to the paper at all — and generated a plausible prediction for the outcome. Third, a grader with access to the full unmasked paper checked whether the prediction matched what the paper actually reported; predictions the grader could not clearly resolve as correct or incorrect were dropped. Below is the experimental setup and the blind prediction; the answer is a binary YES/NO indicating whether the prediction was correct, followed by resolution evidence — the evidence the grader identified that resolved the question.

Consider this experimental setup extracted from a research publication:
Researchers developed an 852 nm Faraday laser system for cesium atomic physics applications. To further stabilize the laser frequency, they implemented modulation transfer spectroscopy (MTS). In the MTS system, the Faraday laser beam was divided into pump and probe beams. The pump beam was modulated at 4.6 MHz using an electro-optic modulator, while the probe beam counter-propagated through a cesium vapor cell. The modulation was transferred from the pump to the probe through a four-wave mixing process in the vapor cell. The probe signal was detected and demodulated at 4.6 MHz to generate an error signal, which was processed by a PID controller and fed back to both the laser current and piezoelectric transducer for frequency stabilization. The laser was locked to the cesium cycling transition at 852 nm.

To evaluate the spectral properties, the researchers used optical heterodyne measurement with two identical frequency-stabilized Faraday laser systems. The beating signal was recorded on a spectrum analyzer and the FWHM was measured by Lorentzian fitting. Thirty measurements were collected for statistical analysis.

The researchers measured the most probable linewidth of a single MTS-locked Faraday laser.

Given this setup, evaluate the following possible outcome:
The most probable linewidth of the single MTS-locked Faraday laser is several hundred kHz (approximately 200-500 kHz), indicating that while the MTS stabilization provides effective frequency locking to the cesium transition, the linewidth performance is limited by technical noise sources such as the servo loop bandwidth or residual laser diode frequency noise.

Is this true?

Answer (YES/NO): NO